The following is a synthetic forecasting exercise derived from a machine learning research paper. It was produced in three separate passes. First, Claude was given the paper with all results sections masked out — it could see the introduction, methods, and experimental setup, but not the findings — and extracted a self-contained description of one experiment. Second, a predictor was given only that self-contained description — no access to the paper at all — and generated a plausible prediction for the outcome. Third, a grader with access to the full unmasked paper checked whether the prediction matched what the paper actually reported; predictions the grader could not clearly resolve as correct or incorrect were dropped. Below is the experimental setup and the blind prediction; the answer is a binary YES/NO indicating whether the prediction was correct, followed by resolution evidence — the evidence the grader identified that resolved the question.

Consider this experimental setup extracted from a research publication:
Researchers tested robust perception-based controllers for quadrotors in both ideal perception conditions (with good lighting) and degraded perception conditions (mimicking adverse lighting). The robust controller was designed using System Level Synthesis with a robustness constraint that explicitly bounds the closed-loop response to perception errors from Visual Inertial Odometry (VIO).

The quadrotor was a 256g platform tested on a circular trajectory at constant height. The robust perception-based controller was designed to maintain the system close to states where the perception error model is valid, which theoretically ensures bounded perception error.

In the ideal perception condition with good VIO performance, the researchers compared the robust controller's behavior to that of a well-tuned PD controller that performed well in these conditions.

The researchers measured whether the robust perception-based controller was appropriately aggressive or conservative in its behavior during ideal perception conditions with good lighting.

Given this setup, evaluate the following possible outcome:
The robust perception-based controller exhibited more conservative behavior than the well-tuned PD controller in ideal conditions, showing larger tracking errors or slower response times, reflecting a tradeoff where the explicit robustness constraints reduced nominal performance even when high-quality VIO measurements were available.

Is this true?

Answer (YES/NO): YES